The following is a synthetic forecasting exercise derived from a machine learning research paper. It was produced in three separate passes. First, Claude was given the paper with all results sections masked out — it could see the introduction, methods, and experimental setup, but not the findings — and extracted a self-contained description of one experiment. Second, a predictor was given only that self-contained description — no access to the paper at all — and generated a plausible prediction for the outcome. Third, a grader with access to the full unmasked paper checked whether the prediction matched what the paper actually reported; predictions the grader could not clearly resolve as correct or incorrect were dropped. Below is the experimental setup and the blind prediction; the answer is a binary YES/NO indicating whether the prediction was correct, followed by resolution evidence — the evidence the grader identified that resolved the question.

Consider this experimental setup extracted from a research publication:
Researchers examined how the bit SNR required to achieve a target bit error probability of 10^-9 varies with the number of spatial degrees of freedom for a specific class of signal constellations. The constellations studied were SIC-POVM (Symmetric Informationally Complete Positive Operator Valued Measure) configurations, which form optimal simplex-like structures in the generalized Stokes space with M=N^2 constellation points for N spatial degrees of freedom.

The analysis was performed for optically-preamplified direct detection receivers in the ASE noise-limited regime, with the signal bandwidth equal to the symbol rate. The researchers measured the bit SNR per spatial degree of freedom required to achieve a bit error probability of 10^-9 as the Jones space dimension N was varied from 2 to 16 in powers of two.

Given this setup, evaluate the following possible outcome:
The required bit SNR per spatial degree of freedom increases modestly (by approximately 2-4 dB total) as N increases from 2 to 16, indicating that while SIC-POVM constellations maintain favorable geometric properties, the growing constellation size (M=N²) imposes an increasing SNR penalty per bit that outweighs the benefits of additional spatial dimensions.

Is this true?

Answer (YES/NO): NO